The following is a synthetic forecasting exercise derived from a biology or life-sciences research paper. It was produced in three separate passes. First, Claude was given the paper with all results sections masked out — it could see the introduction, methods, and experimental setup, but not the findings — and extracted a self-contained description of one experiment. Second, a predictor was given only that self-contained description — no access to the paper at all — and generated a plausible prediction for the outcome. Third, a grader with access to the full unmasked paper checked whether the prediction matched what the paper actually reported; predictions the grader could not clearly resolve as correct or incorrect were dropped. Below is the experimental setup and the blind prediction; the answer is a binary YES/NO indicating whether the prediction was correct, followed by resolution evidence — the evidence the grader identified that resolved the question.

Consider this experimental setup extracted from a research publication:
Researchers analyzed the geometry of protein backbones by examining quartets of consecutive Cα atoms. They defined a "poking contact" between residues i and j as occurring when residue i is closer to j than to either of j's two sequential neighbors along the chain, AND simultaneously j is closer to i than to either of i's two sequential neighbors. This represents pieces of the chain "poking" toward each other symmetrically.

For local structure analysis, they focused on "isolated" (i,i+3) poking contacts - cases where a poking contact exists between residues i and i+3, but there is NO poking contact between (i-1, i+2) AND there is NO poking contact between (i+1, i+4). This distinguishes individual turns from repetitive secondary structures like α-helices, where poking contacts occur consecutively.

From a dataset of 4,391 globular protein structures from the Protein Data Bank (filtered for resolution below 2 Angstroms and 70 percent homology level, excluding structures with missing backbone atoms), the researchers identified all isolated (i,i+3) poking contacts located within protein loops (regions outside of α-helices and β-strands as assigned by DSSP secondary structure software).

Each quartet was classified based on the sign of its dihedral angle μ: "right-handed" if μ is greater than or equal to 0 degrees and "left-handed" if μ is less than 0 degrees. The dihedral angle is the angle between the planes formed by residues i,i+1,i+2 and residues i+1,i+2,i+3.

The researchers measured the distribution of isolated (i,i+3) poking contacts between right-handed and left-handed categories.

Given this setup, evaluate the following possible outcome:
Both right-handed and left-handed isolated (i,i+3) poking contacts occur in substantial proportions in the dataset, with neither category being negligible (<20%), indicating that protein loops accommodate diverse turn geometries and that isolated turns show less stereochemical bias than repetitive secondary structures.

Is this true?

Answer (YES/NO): NO